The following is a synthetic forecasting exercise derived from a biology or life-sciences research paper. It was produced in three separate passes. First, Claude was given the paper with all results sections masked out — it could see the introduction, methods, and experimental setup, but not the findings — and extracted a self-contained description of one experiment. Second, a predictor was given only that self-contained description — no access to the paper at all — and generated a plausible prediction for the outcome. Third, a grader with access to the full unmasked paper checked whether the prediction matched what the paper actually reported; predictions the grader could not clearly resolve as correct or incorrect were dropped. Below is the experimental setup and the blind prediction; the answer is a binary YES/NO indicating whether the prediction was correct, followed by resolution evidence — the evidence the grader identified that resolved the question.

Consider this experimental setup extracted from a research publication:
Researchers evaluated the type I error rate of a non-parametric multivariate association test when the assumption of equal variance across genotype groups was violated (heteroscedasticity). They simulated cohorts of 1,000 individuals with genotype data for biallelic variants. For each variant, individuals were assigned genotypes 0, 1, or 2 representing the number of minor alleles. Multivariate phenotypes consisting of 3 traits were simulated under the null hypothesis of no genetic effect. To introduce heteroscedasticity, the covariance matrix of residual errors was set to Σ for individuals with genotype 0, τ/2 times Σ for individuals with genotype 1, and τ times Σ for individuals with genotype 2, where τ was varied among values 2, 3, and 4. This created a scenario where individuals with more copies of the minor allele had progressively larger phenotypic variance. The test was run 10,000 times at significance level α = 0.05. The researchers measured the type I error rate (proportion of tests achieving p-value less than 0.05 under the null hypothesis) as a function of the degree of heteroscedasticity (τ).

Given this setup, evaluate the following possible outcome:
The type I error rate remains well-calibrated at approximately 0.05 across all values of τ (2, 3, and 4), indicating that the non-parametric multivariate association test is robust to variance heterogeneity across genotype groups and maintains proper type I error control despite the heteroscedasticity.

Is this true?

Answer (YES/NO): NO